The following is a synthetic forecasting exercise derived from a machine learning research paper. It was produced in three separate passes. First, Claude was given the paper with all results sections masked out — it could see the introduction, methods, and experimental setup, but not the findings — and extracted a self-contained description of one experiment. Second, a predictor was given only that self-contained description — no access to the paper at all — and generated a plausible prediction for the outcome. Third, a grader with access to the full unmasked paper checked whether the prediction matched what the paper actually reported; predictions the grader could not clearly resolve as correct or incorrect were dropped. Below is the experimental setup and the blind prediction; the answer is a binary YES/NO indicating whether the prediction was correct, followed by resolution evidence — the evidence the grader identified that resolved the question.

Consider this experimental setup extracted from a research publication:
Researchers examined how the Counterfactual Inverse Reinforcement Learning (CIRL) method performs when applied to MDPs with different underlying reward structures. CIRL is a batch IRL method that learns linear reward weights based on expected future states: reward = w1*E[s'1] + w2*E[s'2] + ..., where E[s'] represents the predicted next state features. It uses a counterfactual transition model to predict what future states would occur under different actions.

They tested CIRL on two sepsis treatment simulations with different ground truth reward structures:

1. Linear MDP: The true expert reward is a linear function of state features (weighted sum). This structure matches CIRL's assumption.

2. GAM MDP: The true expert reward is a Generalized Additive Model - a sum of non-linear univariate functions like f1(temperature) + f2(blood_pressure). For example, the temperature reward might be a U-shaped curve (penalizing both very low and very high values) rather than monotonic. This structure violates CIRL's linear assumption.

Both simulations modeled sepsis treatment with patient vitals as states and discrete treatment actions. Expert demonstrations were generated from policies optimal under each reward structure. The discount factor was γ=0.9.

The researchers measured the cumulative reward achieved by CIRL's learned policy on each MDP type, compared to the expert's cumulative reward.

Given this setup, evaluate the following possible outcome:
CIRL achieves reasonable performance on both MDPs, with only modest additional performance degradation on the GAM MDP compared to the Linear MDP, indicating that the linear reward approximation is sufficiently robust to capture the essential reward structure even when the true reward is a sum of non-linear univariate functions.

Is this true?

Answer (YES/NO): NO